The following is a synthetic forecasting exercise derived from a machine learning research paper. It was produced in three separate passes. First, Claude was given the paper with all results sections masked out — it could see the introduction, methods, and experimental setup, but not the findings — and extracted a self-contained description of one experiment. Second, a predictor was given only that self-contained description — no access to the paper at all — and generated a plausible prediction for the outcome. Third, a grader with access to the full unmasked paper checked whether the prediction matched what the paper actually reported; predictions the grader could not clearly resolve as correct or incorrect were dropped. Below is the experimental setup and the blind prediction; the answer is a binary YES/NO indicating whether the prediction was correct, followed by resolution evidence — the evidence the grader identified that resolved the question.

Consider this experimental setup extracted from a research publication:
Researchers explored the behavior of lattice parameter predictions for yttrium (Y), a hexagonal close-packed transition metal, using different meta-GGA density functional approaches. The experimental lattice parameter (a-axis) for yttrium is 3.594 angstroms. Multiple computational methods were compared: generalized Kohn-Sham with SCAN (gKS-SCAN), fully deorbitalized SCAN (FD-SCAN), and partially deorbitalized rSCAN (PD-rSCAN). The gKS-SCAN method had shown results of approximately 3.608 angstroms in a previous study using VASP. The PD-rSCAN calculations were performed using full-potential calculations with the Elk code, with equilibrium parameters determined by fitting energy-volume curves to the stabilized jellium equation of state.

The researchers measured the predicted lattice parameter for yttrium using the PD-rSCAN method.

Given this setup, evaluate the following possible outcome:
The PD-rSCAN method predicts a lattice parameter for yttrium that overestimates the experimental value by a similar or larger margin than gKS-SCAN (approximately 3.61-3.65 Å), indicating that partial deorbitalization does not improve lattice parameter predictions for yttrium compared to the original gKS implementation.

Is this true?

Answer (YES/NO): NO